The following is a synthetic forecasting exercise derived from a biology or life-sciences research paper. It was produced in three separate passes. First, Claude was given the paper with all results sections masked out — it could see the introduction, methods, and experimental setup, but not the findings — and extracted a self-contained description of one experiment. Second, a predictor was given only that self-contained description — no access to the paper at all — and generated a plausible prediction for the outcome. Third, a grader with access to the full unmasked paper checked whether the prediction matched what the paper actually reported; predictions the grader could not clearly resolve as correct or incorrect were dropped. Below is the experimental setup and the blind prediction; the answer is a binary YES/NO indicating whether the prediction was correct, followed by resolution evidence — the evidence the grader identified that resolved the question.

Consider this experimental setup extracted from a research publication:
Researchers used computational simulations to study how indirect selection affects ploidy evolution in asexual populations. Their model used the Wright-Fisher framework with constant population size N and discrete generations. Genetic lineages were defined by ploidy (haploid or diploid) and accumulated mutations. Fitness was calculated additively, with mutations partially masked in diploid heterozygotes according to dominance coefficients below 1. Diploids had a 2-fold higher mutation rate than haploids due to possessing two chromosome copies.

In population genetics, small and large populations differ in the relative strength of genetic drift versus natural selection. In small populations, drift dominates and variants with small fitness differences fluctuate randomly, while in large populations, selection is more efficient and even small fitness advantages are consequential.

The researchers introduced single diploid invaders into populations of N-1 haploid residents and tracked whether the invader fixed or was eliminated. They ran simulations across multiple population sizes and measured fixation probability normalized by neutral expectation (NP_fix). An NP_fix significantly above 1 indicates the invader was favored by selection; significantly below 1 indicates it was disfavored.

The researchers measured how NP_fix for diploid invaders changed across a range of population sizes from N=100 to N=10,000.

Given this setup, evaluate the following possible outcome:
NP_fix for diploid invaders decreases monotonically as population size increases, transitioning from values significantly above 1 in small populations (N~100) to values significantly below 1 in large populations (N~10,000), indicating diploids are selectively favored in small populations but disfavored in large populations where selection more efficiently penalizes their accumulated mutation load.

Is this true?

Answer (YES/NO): NO